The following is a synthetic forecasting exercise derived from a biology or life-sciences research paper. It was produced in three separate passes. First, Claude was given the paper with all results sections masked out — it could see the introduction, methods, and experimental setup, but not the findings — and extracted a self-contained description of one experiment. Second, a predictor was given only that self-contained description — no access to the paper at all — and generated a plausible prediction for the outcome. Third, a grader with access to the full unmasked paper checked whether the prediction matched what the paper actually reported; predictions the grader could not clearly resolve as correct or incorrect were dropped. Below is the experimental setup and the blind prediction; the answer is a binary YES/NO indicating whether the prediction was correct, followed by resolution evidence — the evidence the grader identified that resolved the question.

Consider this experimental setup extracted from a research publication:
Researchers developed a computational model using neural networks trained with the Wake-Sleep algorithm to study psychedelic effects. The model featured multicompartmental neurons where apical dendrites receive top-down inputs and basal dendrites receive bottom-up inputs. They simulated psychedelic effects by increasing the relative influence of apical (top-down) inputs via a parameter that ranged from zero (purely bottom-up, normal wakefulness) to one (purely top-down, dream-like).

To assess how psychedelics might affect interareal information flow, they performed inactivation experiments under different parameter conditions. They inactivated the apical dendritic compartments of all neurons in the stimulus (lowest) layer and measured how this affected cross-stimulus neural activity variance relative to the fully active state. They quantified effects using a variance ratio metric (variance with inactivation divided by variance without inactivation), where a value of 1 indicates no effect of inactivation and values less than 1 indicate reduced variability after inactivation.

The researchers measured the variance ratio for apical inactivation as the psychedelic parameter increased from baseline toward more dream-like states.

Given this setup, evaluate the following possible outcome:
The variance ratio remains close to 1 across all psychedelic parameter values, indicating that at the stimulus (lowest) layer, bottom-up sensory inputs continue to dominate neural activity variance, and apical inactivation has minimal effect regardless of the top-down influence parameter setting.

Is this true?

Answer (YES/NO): NO